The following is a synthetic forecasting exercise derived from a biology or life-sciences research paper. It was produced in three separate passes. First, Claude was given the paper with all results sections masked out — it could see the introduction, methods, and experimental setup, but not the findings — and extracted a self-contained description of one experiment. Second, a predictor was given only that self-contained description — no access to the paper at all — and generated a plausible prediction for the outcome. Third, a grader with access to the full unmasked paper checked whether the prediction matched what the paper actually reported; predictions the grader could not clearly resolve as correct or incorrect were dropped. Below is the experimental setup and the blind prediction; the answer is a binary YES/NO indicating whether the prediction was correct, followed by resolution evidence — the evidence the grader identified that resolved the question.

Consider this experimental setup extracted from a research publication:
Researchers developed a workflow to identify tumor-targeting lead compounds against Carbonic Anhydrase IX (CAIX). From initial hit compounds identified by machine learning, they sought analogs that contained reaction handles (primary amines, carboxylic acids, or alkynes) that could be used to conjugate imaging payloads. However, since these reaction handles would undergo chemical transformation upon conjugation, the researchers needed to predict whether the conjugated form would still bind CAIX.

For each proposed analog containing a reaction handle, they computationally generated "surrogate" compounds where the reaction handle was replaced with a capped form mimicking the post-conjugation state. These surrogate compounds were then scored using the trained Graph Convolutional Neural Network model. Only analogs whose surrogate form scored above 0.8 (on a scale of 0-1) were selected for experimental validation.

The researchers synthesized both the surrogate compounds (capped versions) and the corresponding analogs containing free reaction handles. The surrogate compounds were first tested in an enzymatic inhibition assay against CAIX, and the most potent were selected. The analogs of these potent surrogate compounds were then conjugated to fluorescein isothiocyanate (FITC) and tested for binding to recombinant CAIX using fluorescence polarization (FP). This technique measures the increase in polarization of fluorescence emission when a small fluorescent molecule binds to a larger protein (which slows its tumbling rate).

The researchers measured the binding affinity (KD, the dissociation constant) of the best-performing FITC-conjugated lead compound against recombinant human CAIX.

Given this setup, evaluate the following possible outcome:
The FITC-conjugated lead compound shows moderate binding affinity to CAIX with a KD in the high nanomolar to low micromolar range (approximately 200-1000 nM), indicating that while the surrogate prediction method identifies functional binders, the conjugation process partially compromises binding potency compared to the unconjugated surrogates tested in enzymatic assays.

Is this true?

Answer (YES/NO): NO